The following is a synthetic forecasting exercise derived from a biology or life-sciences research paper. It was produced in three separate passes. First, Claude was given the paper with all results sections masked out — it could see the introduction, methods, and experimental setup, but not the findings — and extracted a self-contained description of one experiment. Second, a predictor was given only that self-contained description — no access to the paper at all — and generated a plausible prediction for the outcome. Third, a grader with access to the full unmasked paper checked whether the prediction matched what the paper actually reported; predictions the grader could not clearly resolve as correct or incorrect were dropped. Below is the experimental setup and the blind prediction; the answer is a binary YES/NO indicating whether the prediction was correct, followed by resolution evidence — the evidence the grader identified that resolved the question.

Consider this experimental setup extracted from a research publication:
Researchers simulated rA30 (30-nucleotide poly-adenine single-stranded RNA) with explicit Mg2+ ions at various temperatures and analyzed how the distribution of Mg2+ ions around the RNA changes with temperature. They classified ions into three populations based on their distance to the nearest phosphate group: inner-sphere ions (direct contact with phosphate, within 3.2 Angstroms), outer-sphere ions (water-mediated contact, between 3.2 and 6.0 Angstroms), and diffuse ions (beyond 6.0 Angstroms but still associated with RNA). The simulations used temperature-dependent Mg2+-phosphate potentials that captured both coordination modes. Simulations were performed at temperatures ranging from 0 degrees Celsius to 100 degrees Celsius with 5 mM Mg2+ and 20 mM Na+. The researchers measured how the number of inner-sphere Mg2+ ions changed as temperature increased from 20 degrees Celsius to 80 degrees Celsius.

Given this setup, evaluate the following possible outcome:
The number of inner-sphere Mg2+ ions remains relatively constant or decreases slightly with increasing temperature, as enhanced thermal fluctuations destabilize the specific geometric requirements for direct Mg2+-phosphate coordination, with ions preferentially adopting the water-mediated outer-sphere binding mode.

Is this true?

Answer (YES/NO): NO